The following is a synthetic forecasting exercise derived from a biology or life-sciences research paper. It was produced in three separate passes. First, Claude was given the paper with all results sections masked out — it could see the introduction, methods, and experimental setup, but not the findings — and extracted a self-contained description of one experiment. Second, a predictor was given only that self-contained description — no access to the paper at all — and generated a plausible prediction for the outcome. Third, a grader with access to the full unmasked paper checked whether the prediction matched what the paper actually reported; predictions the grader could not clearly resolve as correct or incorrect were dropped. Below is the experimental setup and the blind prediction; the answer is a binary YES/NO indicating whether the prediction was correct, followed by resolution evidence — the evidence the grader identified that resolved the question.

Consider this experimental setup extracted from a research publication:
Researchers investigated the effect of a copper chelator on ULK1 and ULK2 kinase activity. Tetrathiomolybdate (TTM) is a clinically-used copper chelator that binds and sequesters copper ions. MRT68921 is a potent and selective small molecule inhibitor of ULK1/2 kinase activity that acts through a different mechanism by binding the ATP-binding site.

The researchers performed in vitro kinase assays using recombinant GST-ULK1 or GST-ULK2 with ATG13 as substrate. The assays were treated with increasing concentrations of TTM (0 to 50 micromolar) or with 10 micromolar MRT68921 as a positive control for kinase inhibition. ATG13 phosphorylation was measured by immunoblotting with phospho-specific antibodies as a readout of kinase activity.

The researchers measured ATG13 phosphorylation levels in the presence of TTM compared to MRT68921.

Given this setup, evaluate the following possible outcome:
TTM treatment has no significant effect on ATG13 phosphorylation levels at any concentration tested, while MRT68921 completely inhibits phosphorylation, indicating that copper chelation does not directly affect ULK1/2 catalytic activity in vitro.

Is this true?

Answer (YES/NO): NO